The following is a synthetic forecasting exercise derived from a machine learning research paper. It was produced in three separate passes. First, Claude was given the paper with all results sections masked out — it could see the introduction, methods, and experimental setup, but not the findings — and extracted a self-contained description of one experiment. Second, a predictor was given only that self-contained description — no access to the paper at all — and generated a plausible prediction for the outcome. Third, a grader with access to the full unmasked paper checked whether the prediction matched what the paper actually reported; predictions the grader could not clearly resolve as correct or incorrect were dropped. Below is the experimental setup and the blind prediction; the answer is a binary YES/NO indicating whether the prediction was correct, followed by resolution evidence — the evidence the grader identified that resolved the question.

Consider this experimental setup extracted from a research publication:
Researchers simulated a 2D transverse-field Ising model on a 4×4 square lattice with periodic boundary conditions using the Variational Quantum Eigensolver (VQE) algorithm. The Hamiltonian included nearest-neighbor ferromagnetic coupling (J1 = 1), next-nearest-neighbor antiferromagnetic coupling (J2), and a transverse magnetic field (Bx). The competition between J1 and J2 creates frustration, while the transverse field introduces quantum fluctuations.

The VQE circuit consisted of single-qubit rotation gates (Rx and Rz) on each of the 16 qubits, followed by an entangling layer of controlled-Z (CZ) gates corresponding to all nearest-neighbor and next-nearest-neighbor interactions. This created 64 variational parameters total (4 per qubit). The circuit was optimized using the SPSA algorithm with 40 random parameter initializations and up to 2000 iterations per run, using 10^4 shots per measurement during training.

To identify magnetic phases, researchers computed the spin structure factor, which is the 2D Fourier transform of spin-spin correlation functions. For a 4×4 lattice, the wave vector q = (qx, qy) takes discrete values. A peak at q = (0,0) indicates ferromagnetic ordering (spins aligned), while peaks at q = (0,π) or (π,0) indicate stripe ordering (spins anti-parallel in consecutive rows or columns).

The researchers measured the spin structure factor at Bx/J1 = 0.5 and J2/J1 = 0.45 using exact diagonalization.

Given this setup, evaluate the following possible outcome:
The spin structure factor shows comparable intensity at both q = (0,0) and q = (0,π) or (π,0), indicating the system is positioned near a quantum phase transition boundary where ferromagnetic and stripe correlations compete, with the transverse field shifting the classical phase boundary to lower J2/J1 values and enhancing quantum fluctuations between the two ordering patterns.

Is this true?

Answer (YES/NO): NO